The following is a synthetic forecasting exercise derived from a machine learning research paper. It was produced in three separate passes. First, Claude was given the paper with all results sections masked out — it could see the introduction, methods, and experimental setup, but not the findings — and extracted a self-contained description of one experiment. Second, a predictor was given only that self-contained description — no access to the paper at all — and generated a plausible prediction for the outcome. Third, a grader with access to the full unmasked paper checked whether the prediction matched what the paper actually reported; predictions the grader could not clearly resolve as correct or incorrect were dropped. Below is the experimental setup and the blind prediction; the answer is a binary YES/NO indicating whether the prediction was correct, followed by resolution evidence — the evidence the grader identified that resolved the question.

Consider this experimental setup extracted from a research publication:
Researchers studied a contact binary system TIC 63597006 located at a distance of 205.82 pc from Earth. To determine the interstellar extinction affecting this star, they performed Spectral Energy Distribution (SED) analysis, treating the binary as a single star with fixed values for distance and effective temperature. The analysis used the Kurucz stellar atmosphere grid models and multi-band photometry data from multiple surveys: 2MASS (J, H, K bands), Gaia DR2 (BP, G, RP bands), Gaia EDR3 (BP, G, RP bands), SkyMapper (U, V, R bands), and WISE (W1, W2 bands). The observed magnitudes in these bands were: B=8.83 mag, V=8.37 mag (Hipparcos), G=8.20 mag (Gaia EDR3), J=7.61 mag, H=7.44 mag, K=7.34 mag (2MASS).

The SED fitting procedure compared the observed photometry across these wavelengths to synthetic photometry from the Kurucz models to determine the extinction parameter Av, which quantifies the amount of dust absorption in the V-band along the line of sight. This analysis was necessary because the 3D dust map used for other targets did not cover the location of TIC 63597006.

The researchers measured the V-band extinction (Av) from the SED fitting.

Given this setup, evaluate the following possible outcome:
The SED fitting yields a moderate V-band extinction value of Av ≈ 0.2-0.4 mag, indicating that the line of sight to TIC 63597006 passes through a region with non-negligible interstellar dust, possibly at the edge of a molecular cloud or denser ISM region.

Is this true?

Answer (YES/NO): NO